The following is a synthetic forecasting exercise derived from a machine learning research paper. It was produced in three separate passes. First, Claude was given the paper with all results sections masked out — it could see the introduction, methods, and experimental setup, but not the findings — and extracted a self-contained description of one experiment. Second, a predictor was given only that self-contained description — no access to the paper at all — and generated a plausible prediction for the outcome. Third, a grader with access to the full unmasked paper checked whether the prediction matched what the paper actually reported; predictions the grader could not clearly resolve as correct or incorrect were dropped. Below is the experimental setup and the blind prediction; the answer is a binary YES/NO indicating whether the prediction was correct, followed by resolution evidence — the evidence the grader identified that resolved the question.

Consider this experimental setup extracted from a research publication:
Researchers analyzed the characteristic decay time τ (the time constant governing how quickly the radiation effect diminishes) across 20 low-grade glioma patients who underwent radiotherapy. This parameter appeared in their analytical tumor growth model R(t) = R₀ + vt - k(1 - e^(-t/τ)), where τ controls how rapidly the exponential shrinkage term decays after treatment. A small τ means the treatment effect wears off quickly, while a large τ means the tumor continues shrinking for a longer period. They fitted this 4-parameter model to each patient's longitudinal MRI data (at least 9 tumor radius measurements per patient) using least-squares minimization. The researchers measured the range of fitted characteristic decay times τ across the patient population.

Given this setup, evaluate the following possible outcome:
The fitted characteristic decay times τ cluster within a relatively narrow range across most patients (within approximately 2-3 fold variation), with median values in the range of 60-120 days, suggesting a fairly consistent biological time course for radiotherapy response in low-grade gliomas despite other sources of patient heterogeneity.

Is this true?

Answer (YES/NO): NO